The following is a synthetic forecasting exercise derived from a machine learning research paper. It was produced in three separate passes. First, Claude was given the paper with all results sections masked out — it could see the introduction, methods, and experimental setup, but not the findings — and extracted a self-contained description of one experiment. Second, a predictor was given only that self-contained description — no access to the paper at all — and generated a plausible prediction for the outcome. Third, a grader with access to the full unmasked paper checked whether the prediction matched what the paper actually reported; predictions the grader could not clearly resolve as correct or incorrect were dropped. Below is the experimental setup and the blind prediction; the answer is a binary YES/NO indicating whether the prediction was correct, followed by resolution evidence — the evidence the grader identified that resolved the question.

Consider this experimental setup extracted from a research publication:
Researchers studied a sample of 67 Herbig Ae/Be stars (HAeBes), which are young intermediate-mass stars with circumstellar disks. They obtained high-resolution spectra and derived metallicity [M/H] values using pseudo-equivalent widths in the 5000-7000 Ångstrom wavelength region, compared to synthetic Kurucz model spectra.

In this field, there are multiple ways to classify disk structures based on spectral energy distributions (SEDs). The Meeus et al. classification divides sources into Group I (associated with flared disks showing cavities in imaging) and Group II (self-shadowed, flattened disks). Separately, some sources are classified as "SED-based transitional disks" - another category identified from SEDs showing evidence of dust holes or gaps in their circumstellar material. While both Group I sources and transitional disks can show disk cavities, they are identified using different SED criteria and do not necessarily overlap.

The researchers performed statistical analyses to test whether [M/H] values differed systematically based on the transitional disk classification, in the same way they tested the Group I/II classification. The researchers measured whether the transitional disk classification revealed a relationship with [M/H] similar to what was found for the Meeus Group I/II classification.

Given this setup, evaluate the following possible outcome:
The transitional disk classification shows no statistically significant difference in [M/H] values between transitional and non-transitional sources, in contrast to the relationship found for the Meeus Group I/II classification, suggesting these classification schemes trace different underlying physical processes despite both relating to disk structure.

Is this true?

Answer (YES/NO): YES